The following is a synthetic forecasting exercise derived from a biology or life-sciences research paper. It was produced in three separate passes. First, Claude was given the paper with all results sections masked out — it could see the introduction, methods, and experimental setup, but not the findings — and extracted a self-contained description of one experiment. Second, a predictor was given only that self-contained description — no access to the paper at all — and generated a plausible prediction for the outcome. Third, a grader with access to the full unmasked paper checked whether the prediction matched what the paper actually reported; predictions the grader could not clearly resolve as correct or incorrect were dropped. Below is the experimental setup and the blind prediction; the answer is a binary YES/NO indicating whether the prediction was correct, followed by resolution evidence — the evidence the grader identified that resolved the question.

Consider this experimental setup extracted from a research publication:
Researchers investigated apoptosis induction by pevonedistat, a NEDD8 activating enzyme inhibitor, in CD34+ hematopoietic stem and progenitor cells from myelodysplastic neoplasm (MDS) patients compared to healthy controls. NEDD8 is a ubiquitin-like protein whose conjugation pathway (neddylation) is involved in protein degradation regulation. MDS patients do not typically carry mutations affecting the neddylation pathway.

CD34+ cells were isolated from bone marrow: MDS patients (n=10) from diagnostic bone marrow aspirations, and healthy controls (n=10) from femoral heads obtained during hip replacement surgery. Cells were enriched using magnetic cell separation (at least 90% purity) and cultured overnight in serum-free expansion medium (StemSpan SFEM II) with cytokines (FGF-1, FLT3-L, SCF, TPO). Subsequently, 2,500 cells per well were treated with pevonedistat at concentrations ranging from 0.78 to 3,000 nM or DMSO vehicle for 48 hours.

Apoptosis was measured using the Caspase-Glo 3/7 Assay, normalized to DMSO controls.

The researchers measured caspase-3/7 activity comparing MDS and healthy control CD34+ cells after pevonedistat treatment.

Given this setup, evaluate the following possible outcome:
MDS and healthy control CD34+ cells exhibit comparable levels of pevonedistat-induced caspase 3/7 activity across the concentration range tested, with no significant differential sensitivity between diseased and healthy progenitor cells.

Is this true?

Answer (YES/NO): YES